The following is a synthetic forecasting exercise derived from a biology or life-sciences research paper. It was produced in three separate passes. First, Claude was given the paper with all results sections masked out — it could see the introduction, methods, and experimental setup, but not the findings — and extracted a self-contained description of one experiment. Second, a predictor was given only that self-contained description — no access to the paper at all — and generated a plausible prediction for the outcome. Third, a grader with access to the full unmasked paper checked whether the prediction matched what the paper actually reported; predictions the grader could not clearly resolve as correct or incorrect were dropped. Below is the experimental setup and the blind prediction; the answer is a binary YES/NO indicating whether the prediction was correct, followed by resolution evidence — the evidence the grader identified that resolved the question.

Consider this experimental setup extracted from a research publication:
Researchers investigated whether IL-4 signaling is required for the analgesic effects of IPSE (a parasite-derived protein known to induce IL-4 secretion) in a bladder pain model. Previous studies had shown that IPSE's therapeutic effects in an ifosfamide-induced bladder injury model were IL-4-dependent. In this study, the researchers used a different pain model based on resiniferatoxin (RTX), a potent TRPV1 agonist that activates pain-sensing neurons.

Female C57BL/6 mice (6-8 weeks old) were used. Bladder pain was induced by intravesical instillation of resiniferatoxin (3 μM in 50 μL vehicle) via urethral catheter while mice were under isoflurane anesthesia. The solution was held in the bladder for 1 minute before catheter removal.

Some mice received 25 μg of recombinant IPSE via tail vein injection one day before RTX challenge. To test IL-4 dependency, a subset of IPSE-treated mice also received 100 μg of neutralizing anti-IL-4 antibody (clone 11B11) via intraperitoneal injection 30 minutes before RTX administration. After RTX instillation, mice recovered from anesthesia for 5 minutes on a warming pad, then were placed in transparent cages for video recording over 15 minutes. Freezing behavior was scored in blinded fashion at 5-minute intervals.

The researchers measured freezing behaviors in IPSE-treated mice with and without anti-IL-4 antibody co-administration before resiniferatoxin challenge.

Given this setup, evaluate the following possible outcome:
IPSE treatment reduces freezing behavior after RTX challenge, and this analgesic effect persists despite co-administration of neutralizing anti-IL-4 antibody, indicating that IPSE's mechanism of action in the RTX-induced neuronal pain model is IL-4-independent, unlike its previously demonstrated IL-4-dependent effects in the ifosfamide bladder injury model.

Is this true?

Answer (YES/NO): YES